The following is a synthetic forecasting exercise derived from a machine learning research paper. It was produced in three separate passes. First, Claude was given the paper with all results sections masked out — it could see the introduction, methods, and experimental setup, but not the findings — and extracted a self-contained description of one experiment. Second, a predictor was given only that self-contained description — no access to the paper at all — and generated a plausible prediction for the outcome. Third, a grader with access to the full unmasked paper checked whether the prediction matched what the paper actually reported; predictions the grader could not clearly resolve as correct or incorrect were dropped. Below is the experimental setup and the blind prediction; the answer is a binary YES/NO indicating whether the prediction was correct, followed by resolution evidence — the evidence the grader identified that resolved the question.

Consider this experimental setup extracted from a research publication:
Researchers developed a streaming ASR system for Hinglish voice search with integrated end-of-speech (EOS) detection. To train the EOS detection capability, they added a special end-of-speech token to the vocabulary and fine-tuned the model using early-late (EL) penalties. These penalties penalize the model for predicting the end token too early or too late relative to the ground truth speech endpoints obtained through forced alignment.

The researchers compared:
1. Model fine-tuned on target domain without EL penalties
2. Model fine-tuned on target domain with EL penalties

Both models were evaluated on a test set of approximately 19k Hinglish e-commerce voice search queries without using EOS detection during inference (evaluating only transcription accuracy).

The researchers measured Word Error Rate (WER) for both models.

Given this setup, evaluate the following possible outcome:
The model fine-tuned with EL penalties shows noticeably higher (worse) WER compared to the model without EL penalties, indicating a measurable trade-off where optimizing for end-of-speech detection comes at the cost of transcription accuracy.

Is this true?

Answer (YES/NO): NO